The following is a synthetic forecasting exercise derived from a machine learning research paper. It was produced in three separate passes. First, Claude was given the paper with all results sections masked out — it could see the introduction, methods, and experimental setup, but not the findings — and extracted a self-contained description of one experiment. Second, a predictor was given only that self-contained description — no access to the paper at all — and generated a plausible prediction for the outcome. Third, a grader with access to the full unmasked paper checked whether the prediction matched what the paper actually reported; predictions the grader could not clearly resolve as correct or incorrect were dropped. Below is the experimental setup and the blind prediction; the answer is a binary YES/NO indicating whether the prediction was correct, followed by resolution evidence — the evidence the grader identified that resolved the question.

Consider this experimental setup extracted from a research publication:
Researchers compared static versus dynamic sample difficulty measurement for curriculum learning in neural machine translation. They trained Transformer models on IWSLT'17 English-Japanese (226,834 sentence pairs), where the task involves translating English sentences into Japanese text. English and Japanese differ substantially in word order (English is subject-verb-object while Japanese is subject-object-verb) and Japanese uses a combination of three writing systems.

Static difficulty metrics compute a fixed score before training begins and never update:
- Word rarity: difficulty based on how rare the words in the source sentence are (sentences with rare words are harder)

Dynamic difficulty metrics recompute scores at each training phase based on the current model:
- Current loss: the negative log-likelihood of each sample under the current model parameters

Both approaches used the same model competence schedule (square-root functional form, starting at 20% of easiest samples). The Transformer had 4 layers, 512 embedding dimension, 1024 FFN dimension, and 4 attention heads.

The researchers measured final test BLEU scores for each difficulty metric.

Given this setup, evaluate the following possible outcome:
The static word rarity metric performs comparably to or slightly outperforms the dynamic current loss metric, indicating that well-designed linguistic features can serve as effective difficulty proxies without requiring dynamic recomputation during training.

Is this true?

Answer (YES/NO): YES